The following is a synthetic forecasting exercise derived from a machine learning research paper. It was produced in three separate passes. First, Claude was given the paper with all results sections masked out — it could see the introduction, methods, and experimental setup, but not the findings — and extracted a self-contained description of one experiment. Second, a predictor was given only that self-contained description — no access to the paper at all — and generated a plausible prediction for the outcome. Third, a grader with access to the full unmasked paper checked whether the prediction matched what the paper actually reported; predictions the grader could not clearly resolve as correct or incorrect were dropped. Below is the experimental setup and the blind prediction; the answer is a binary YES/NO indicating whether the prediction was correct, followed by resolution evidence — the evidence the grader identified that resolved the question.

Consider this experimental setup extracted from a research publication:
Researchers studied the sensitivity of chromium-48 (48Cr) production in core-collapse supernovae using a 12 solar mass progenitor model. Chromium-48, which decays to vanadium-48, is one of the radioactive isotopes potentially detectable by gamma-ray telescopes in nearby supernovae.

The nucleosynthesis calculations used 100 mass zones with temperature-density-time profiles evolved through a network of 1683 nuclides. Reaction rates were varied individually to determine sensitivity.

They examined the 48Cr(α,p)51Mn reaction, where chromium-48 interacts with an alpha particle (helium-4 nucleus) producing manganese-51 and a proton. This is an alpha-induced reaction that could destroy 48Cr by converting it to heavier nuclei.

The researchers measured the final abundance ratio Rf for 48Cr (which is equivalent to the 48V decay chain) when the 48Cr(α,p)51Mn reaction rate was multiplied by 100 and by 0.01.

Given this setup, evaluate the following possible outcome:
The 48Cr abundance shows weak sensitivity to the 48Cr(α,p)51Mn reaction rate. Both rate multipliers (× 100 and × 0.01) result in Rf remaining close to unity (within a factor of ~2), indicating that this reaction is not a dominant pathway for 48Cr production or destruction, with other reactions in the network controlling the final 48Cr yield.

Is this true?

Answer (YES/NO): NO